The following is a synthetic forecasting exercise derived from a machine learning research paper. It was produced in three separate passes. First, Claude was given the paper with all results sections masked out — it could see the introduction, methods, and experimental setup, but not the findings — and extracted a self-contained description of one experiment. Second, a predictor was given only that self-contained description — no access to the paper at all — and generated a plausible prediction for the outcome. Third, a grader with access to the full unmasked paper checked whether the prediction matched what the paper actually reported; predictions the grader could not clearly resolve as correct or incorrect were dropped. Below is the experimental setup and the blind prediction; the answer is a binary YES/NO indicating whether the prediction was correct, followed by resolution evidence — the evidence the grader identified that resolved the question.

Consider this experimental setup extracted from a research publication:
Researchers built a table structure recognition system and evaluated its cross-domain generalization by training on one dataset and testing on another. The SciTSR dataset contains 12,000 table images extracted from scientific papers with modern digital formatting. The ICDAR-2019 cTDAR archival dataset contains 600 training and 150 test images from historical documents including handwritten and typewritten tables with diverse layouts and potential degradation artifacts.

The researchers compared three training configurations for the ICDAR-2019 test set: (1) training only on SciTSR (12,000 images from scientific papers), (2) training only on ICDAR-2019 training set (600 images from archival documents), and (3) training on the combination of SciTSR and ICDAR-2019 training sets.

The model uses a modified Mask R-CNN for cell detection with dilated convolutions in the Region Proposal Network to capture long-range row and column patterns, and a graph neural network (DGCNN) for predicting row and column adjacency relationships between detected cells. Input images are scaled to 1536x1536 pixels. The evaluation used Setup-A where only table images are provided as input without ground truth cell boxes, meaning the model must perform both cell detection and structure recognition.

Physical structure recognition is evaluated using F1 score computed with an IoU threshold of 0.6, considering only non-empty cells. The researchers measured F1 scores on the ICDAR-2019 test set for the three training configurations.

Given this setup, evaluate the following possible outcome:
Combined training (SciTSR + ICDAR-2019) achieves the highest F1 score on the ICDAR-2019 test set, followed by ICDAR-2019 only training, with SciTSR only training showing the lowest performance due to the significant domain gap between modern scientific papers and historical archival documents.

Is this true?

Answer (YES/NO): YES